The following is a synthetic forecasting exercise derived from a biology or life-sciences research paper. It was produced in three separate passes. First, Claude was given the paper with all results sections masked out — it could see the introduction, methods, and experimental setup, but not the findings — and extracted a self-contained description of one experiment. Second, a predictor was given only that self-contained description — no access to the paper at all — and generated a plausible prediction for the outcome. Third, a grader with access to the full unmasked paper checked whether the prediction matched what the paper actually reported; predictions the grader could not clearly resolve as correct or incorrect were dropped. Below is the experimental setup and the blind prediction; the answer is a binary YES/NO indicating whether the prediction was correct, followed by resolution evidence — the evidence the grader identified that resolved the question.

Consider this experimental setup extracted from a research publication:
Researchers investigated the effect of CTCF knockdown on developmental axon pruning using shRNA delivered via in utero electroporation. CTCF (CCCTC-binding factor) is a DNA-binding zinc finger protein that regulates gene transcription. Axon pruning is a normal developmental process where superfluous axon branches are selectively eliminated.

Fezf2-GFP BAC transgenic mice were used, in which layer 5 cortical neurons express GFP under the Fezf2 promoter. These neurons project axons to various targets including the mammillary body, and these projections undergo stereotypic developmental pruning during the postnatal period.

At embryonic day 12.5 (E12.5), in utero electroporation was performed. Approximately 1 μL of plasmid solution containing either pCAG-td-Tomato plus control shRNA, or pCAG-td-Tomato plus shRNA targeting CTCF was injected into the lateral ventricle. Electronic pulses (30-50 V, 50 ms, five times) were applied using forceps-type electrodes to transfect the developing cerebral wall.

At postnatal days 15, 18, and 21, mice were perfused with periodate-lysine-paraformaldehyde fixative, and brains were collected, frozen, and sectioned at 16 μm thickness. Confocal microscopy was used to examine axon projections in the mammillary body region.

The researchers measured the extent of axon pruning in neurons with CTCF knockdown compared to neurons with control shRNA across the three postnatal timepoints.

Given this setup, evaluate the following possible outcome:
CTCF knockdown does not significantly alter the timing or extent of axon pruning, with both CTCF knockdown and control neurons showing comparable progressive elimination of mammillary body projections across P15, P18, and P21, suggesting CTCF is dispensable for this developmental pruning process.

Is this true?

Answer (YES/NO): NO